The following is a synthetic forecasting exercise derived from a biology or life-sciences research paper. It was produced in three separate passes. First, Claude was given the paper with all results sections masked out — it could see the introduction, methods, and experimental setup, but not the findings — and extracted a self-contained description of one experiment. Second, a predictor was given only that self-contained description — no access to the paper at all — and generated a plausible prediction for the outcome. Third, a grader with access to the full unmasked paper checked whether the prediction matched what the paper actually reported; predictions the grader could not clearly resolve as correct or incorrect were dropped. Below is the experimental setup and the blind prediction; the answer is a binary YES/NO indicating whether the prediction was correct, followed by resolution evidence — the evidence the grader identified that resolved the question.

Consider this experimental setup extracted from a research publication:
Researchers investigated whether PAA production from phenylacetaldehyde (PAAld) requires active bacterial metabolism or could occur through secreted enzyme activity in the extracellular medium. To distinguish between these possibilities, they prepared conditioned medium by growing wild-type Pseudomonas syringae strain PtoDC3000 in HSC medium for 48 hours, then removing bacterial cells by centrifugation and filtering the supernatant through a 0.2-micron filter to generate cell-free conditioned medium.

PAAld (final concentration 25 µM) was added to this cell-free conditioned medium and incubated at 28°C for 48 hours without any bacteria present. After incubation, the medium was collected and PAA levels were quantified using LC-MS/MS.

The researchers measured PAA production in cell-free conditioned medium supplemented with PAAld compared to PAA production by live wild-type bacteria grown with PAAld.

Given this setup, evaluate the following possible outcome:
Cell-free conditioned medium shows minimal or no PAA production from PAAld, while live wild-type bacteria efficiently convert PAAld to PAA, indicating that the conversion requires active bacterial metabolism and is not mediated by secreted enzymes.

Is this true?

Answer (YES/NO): NO